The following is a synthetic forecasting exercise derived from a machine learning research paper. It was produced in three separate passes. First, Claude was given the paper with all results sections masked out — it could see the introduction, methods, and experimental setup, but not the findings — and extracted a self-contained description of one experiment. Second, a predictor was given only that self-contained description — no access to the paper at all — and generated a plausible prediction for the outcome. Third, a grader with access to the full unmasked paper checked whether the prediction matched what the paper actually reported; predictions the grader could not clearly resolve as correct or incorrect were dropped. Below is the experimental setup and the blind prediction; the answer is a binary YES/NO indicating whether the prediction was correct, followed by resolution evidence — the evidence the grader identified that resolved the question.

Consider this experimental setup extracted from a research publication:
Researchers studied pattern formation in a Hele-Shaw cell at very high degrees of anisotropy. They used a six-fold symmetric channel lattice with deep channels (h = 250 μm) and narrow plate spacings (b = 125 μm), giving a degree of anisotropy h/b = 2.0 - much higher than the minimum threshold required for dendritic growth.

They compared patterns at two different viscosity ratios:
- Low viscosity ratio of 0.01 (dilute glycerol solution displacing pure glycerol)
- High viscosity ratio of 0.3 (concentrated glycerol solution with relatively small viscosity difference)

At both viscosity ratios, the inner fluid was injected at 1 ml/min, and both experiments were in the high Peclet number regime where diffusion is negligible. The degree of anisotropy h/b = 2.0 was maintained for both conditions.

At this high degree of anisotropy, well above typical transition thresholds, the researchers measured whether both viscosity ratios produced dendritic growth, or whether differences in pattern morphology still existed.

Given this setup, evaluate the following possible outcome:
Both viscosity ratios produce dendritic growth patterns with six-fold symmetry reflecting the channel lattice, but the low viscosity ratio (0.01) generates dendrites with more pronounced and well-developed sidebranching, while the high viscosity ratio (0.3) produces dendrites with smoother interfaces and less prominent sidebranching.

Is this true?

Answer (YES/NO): NO